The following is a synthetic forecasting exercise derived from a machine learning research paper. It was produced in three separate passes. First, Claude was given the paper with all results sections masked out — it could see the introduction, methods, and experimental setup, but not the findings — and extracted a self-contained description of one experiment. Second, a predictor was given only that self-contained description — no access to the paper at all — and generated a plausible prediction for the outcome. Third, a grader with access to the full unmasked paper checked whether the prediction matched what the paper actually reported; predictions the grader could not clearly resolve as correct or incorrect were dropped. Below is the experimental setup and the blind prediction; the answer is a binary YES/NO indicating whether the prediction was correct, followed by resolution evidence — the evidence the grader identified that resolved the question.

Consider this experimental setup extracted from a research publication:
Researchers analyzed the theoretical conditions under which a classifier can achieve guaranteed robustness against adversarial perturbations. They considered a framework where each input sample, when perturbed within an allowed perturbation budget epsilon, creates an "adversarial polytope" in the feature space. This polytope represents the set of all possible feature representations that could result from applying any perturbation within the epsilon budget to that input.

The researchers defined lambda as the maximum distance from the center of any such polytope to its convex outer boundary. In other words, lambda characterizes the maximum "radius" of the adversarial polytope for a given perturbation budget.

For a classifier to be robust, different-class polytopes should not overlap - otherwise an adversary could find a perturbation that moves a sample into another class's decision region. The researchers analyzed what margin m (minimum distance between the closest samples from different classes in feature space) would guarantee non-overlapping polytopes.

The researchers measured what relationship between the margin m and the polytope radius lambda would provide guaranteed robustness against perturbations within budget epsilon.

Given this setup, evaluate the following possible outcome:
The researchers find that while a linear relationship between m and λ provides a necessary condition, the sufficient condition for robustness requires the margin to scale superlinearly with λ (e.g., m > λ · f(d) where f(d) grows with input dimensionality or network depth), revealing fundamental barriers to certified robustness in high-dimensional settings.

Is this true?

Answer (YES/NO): NO